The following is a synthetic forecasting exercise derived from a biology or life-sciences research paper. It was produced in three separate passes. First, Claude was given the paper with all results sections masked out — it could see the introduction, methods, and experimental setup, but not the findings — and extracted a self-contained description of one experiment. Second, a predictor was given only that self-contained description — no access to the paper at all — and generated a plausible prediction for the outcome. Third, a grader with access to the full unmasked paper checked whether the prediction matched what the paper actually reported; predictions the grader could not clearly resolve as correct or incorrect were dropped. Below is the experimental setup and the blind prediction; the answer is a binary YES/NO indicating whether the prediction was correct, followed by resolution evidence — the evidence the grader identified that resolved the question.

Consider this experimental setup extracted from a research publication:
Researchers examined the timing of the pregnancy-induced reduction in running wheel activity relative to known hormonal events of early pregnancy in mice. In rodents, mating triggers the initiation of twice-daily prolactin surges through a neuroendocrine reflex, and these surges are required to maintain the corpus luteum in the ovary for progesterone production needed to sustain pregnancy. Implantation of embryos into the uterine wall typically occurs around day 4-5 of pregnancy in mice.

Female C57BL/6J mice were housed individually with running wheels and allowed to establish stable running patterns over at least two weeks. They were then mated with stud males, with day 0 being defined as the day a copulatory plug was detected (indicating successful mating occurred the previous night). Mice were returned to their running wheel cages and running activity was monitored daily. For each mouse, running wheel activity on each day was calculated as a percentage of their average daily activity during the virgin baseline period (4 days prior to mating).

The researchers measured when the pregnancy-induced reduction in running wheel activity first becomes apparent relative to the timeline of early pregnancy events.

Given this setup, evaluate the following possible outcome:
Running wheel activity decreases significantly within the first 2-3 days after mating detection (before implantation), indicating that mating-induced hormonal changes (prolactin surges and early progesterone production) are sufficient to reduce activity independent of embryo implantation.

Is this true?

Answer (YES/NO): YES